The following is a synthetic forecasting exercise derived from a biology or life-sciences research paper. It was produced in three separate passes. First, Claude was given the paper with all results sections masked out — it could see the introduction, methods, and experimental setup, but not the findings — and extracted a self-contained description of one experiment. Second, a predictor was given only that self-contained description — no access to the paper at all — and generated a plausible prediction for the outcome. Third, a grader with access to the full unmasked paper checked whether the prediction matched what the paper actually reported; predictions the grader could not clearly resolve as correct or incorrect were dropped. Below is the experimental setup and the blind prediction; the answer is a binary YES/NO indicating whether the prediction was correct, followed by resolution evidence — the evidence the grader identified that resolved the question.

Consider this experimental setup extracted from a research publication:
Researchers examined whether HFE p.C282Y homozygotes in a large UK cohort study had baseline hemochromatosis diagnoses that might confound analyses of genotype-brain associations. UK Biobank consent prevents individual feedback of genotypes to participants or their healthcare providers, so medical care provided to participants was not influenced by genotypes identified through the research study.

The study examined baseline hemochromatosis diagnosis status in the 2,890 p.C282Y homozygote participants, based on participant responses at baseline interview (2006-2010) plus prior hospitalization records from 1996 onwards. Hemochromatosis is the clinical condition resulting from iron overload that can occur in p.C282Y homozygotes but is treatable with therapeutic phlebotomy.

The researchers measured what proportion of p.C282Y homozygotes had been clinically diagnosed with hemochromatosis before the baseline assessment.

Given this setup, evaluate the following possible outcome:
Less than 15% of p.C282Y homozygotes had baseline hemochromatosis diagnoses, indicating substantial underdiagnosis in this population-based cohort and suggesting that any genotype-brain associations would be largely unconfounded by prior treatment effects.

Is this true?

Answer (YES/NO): YES